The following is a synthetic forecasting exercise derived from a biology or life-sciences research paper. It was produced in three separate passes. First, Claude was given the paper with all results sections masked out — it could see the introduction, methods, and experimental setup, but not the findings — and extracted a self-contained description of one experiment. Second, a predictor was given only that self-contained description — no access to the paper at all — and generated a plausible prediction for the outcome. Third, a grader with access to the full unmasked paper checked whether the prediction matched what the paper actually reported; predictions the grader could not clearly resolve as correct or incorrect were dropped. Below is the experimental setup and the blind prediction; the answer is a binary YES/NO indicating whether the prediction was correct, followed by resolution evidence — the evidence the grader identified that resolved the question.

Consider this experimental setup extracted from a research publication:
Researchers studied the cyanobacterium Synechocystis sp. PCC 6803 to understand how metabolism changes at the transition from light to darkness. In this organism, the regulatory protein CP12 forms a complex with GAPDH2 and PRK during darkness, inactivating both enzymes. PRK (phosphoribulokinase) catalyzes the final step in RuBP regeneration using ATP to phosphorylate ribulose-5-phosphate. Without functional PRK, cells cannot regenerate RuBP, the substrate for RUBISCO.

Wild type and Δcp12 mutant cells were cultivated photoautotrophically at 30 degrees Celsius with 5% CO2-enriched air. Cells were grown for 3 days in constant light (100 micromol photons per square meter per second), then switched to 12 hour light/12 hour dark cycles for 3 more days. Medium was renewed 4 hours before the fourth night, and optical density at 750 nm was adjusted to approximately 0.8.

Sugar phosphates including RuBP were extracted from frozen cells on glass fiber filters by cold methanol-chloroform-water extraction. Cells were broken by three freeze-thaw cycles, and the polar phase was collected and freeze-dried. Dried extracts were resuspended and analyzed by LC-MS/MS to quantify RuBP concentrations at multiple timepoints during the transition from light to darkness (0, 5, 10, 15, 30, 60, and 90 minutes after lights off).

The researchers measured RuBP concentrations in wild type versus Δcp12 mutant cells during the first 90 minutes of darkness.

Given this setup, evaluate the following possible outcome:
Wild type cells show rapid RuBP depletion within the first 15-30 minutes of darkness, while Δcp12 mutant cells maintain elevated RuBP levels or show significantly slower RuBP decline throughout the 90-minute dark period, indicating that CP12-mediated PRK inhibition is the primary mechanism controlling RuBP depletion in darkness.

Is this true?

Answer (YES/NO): YES